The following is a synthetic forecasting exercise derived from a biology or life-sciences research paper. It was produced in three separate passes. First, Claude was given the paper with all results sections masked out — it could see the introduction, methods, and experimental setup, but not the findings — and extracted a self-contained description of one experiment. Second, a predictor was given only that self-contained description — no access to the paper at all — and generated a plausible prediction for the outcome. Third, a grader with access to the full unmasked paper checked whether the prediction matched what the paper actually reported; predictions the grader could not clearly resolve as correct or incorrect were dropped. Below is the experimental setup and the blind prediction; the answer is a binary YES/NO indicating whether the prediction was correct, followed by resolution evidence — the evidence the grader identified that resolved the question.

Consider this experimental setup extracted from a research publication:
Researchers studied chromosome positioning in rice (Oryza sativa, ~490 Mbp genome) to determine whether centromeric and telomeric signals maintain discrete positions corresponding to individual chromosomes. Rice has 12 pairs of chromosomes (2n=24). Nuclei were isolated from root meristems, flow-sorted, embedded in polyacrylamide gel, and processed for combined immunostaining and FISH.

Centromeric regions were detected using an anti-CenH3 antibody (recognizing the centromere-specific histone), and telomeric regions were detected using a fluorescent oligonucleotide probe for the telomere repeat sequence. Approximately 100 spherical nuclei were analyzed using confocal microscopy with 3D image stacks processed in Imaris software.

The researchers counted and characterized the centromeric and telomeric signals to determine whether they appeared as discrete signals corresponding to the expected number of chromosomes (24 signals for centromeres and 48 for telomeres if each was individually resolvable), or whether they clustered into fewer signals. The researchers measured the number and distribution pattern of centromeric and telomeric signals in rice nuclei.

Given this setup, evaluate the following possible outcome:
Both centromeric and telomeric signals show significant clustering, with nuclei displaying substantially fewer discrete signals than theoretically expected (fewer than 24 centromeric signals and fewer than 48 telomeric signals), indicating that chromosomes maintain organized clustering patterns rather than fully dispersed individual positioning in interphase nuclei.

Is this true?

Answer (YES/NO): YES